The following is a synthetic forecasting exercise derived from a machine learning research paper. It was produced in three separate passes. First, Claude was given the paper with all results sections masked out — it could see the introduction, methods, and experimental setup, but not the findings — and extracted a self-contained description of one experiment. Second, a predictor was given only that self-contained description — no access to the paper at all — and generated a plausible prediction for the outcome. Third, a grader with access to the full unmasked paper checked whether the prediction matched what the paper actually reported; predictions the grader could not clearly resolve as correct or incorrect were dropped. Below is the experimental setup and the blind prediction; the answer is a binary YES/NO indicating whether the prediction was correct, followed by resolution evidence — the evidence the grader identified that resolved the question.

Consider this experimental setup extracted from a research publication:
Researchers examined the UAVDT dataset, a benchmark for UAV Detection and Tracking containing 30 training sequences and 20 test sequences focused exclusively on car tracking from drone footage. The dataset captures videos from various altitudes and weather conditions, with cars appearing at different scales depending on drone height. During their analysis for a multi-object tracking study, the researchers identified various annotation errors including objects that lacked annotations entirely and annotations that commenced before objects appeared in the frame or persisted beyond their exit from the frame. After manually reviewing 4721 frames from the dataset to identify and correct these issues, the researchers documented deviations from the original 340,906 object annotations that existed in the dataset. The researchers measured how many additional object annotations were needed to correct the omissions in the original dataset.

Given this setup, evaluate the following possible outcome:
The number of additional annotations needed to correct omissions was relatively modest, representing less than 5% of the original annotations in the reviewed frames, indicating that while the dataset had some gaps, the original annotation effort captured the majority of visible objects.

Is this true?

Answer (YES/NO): NO